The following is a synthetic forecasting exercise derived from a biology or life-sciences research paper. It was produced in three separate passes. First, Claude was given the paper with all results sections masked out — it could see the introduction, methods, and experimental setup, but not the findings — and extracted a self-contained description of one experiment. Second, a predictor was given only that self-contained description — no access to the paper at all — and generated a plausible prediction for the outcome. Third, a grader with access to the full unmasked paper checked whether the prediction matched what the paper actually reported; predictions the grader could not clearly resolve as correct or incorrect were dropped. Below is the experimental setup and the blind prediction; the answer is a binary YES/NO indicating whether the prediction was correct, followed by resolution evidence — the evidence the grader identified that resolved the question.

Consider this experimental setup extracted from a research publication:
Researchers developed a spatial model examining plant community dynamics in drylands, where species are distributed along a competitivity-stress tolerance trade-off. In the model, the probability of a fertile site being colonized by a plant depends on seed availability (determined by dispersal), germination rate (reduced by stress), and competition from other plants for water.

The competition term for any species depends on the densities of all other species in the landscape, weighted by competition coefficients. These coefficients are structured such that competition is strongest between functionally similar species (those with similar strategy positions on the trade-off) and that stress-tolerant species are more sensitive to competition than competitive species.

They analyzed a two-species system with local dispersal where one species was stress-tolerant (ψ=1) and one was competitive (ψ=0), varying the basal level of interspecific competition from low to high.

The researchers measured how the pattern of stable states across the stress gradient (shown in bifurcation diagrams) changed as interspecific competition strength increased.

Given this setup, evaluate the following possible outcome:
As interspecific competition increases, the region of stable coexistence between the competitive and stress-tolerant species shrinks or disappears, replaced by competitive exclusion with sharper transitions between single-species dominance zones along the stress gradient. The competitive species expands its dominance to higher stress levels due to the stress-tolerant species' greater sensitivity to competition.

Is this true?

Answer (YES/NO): NO